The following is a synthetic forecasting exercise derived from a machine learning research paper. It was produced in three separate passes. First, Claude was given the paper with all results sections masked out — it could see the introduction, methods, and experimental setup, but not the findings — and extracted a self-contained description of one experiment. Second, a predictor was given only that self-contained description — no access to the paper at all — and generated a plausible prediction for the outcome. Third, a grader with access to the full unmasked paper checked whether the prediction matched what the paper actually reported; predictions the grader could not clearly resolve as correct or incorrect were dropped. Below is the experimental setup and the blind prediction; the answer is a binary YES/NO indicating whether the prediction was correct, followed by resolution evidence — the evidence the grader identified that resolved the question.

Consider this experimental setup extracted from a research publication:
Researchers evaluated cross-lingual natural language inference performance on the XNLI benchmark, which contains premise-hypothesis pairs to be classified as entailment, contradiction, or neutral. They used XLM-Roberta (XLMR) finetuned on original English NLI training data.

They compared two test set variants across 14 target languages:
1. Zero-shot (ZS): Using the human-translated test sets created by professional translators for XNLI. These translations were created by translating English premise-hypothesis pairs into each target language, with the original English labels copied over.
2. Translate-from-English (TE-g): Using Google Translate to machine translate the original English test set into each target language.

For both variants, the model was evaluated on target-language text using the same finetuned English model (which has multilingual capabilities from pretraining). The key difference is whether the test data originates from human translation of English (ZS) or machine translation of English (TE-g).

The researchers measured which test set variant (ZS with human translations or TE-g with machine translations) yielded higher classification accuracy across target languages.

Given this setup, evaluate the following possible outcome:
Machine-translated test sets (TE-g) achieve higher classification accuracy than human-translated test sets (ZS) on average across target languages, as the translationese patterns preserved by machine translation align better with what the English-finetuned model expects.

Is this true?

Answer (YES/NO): YES